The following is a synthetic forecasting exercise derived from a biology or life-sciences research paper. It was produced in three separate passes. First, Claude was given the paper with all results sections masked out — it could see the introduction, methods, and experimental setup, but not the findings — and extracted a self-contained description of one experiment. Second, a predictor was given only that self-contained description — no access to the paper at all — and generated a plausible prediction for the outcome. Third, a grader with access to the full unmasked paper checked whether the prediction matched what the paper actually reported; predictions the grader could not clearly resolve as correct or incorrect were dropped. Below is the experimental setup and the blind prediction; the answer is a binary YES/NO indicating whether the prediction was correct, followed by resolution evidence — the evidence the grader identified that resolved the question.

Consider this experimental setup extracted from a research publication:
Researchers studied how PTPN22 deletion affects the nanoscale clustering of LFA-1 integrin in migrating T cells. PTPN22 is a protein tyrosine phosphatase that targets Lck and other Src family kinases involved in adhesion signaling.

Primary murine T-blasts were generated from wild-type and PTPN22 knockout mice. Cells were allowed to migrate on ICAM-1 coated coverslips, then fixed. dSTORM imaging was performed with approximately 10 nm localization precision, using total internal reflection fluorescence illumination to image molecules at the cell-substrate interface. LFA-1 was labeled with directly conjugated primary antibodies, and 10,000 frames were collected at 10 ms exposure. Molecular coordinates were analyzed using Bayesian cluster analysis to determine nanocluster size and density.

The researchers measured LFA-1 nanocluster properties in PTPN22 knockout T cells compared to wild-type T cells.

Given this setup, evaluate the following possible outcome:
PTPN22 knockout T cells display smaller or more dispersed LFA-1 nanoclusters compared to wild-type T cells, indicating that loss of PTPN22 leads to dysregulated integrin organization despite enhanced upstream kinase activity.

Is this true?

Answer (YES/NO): NO